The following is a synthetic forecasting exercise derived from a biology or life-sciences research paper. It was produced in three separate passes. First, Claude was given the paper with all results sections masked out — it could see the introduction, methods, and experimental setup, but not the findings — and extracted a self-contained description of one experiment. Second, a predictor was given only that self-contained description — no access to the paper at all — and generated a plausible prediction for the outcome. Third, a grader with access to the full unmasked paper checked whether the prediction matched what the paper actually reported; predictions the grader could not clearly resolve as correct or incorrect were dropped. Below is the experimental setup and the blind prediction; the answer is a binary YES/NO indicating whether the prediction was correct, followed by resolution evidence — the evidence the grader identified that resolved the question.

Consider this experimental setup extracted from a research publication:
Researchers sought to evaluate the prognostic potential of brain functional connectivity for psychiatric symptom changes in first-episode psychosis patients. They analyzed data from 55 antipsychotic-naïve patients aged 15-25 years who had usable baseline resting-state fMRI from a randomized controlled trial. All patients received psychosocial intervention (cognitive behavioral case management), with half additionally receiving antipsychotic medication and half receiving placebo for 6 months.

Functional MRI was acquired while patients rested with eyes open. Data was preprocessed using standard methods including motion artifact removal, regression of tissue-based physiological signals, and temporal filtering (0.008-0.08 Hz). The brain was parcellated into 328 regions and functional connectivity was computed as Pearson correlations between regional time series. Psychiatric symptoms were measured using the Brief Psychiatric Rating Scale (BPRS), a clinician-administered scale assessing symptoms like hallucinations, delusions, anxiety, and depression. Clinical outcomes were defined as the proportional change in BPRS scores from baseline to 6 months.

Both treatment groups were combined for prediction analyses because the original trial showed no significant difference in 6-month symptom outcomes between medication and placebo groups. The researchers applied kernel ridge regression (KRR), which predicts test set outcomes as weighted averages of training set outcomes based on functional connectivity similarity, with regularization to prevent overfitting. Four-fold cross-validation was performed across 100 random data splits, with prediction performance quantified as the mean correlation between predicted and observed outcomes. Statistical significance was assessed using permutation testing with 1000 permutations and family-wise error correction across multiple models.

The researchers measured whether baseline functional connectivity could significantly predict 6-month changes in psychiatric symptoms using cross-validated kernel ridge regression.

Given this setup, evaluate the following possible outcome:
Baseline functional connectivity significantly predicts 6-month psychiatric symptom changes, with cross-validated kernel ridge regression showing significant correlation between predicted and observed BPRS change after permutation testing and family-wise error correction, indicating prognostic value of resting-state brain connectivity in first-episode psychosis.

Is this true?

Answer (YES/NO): NO